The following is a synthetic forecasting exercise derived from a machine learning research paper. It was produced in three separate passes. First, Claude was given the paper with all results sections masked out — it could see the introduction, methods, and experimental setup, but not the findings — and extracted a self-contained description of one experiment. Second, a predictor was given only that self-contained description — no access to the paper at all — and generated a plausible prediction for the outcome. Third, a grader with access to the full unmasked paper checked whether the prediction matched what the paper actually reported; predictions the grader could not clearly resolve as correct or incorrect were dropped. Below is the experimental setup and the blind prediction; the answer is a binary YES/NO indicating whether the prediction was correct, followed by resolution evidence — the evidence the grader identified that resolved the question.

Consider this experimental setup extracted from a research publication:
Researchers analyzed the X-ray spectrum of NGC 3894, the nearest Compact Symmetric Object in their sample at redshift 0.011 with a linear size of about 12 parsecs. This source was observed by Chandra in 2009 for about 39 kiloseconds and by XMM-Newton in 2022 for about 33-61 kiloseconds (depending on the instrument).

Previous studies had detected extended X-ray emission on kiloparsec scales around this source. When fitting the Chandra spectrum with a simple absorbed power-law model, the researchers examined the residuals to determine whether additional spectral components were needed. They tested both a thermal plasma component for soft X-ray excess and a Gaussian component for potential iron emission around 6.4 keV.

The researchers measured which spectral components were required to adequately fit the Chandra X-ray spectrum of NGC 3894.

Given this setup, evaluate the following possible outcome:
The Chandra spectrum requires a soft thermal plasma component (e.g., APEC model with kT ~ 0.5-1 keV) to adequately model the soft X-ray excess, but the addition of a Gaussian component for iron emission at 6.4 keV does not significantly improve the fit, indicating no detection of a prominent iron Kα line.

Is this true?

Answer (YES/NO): NO